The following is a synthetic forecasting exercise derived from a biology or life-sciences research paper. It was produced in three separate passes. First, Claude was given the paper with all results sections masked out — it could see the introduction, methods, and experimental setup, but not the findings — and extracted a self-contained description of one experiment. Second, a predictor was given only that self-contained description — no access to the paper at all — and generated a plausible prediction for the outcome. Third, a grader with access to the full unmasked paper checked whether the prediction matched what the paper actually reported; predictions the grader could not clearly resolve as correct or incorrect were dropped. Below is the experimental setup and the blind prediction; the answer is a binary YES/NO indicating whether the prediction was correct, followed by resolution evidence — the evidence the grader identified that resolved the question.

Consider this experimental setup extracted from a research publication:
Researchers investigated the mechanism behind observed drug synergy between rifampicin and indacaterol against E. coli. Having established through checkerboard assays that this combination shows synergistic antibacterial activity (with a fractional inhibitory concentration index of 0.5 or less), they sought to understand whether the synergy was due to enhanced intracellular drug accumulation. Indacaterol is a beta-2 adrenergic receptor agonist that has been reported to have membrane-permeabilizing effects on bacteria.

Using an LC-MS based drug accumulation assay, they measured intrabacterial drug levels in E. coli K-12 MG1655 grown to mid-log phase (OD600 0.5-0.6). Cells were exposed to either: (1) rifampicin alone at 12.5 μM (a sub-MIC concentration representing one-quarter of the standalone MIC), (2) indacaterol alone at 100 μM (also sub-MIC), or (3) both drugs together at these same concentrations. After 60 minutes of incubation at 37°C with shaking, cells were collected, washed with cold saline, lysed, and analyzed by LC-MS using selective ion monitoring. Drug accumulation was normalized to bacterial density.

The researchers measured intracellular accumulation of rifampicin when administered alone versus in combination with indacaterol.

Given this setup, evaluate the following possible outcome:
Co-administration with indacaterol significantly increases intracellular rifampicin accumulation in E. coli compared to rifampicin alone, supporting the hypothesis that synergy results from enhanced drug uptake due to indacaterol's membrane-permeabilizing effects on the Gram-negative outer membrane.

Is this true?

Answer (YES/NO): YES